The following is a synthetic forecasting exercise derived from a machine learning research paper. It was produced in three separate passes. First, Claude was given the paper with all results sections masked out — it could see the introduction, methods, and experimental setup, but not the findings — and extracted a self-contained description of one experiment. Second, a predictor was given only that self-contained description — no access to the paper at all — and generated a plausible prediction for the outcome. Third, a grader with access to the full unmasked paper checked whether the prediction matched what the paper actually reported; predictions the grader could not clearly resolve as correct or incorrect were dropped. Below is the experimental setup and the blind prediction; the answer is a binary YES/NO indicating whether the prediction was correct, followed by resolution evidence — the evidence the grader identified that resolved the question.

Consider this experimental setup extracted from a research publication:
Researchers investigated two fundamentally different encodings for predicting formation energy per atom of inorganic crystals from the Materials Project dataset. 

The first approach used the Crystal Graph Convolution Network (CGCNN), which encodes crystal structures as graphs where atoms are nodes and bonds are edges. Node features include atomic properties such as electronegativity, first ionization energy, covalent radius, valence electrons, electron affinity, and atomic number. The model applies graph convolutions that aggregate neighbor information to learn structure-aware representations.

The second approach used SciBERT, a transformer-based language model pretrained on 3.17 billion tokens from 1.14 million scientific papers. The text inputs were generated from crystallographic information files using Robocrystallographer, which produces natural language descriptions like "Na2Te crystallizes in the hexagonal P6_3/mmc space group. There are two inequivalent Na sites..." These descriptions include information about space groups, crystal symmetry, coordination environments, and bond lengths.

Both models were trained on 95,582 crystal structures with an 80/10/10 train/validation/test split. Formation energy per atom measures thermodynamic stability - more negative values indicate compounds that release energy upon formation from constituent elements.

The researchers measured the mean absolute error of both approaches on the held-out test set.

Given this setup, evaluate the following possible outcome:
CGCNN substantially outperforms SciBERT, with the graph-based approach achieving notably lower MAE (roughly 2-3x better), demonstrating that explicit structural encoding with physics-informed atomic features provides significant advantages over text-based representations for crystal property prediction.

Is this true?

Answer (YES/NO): YES